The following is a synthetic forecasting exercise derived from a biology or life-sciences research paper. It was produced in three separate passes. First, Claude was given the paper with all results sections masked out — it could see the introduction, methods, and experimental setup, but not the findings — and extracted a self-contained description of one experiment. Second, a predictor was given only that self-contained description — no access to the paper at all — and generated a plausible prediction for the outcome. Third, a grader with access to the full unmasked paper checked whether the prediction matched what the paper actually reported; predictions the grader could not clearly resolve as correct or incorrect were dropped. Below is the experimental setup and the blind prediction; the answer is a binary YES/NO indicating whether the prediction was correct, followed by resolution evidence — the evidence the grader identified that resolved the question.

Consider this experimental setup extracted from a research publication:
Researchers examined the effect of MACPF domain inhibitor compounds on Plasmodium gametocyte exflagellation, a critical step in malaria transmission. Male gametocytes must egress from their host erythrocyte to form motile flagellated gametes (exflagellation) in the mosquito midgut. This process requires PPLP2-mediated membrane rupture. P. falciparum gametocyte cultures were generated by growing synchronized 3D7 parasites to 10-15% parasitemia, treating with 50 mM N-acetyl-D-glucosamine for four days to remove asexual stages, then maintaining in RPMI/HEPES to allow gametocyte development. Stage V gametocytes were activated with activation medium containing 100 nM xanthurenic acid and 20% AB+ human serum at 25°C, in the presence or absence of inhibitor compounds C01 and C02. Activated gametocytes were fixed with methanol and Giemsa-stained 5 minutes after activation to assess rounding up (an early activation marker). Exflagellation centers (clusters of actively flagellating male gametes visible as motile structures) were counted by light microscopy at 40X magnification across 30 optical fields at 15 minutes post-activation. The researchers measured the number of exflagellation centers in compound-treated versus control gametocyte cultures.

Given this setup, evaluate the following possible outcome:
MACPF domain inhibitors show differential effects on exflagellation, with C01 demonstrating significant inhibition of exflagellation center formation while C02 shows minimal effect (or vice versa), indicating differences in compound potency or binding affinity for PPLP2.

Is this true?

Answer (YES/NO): NO